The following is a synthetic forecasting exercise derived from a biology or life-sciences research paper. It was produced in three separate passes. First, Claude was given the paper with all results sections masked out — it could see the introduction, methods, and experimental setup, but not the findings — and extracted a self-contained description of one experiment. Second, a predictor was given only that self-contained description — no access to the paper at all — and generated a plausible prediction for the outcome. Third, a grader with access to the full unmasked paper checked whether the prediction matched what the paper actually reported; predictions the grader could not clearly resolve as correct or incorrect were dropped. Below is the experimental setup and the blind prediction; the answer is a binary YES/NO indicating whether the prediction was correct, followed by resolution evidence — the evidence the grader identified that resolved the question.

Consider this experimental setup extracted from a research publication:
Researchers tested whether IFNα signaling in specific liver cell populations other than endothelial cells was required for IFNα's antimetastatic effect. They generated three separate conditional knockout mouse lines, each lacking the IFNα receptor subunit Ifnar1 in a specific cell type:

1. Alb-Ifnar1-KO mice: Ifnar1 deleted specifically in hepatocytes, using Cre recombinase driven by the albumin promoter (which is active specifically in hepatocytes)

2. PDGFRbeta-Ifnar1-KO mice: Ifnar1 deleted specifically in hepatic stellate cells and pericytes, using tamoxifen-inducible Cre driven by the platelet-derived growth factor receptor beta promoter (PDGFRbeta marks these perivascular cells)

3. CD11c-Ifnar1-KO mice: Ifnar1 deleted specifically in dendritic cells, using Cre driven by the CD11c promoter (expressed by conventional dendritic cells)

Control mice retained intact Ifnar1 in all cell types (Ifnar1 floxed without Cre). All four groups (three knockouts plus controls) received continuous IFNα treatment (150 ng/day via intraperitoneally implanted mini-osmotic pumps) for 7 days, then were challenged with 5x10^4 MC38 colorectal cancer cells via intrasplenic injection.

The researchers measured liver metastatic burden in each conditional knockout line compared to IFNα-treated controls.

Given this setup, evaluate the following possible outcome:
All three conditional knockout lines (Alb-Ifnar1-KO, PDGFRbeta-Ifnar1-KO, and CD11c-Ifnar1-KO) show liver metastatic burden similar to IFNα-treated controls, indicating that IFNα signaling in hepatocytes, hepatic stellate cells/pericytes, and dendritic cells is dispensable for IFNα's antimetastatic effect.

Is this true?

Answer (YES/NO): YES